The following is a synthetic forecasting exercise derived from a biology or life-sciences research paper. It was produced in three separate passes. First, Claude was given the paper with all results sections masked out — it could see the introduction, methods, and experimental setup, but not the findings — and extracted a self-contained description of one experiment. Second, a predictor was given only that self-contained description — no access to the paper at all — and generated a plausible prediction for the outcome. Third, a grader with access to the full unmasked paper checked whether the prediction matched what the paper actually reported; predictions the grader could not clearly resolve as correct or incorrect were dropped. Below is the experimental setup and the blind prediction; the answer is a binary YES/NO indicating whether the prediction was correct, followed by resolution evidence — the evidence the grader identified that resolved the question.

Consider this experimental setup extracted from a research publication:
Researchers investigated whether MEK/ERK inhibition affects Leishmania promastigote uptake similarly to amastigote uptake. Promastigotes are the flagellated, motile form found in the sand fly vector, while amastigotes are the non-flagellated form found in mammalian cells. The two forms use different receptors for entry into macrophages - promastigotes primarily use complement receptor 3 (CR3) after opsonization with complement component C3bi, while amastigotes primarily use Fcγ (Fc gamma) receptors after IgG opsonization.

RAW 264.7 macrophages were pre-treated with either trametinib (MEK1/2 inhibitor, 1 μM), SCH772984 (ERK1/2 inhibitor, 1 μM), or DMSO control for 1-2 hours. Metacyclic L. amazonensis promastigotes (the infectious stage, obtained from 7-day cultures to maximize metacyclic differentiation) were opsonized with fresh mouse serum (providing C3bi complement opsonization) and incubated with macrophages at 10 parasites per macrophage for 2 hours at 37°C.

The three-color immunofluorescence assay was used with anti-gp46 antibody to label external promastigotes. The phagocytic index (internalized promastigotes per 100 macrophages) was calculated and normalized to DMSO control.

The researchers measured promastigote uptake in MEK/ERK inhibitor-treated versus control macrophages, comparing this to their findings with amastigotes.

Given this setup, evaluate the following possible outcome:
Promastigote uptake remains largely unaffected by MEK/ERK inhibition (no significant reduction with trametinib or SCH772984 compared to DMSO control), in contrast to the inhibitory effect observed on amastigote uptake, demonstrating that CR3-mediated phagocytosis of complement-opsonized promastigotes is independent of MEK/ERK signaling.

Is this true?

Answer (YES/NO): NO